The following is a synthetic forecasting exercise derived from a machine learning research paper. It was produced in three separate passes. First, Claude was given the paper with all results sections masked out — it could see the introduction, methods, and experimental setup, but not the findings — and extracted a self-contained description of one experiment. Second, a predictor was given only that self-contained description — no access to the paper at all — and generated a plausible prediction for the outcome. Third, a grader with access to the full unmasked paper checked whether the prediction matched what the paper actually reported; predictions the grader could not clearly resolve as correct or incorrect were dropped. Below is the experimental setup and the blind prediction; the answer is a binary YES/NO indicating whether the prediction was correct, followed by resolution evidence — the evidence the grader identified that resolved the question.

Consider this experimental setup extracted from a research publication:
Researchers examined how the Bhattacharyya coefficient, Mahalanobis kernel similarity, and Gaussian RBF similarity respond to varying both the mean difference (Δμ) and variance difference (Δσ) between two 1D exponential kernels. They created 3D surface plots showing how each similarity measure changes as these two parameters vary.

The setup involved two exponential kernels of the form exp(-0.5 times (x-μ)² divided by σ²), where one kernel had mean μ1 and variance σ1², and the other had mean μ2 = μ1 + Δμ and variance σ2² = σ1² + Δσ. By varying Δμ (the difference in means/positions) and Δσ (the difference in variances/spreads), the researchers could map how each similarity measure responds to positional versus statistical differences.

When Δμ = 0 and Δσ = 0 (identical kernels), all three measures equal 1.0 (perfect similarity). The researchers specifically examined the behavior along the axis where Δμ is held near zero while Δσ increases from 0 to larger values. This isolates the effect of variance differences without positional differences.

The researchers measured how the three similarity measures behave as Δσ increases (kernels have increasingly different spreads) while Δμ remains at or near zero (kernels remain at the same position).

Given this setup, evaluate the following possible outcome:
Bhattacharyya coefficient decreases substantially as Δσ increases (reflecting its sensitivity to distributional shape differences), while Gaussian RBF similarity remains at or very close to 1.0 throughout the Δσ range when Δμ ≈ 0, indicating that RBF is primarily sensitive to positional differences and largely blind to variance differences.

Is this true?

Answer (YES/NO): YES